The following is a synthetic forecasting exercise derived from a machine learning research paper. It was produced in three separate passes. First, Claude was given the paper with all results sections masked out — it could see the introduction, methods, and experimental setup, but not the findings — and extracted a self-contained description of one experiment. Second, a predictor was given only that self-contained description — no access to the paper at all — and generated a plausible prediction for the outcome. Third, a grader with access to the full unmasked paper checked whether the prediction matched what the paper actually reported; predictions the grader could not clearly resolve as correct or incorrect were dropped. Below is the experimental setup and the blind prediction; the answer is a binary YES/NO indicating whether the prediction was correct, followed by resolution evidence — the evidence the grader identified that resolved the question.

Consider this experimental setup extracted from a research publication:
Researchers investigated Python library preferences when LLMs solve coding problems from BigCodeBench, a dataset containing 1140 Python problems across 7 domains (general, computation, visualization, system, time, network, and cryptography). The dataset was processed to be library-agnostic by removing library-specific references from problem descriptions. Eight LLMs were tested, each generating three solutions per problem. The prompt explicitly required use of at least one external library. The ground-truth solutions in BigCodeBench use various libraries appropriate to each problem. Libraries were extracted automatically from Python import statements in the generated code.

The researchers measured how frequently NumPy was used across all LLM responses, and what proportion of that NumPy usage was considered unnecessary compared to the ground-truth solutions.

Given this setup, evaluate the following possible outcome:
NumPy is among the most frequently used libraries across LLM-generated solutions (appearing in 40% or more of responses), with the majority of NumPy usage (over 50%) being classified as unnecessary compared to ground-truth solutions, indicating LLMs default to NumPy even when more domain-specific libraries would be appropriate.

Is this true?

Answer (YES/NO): NO